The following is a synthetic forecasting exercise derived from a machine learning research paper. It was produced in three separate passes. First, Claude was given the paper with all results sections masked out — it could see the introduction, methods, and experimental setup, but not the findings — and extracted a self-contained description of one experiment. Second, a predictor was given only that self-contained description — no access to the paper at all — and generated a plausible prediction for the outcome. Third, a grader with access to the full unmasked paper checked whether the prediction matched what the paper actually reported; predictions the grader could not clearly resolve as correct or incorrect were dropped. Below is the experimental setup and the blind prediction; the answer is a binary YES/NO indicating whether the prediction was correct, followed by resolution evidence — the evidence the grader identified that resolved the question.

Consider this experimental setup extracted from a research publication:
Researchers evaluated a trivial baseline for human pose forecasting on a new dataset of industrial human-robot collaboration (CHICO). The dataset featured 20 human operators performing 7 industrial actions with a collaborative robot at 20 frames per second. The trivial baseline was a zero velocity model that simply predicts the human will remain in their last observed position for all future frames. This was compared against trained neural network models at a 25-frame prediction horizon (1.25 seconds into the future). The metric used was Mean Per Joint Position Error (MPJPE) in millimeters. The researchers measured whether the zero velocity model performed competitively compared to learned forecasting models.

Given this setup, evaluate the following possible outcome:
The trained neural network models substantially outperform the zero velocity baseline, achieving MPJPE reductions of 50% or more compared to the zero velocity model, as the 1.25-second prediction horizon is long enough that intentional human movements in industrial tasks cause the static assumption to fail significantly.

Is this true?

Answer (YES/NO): NO